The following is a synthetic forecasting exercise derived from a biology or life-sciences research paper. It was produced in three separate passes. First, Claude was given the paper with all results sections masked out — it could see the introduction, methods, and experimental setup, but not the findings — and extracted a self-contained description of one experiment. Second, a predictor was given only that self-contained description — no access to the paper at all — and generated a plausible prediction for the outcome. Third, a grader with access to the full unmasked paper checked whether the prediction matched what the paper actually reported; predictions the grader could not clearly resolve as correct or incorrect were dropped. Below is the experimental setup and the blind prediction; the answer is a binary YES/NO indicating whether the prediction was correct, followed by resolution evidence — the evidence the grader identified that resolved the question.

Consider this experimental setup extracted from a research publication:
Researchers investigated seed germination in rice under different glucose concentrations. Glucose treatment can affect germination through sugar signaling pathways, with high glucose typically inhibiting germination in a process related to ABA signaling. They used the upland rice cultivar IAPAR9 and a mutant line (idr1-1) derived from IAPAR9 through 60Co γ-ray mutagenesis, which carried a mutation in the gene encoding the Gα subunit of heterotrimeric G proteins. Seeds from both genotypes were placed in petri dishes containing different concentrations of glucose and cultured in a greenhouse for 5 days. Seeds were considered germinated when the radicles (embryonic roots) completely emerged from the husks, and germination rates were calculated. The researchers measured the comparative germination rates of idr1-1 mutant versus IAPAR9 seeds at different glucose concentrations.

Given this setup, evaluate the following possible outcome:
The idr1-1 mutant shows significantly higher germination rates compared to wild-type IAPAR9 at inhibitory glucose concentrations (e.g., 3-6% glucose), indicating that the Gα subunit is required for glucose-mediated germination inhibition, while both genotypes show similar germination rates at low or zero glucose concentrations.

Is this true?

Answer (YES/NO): NO